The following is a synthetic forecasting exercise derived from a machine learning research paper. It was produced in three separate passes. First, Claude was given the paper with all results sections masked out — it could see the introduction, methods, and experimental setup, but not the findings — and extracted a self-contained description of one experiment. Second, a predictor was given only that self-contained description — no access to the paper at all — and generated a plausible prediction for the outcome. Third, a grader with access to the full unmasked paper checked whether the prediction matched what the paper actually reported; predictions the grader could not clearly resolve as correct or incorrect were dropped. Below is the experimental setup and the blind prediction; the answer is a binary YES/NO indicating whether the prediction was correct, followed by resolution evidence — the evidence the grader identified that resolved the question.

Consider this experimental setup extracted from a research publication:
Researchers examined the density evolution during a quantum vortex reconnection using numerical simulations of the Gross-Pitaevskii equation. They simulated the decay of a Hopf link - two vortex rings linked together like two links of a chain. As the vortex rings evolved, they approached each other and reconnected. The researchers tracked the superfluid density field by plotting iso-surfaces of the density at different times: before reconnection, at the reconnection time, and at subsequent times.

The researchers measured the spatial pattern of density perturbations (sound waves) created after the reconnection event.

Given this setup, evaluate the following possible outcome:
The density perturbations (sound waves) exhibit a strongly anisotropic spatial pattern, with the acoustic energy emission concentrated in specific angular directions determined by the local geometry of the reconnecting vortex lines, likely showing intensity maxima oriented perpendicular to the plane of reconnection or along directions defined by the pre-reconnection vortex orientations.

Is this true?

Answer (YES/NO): YES